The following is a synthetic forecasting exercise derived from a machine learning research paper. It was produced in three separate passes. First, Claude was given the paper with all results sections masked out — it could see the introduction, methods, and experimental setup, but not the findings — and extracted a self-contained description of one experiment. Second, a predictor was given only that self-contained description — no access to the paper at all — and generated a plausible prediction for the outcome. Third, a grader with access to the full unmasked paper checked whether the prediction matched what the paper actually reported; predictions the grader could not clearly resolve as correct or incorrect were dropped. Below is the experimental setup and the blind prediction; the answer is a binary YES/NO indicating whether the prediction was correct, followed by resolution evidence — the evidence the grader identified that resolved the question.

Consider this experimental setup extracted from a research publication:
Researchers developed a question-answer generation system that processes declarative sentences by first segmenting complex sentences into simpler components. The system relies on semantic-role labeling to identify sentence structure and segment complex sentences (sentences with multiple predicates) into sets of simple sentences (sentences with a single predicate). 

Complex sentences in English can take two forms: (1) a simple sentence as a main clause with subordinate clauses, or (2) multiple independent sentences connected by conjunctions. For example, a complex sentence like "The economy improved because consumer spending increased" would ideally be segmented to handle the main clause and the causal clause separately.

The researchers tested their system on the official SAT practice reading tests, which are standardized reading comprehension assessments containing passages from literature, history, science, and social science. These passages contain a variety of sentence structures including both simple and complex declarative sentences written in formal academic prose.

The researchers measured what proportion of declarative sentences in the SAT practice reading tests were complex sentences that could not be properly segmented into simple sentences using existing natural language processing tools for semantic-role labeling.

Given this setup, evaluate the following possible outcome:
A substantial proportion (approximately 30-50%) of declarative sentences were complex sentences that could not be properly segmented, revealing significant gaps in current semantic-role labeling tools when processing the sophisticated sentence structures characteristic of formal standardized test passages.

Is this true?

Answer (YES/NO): NO